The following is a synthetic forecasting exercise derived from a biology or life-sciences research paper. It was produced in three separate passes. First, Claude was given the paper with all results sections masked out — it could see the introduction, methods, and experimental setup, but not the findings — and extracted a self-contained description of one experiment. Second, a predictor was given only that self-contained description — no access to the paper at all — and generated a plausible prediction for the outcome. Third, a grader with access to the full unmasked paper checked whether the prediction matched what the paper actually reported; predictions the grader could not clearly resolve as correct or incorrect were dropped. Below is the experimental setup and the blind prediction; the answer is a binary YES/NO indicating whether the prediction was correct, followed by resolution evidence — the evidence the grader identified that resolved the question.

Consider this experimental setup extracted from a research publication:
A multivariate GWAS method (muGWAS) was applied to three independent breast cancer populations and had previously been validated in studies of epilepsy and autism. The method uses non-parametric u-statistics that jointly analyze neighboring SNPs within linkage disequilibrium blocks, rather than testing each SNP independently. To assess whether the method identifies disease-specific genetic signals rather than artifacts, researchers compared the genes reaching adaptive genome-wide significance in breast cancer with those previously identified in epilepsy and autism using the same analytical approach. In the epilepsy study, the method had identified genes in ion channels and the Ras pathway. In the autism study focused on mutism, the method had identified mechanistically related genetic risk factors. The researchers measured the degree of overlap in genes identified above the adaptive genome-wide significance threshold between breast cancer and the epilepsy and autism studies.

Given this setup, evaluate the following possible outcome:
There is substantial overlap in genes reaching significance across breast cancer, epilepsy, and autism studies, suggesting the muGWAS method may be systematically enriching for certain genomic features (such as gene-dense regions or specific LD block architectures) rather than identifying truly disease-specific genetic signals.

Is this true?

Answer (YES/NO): NO